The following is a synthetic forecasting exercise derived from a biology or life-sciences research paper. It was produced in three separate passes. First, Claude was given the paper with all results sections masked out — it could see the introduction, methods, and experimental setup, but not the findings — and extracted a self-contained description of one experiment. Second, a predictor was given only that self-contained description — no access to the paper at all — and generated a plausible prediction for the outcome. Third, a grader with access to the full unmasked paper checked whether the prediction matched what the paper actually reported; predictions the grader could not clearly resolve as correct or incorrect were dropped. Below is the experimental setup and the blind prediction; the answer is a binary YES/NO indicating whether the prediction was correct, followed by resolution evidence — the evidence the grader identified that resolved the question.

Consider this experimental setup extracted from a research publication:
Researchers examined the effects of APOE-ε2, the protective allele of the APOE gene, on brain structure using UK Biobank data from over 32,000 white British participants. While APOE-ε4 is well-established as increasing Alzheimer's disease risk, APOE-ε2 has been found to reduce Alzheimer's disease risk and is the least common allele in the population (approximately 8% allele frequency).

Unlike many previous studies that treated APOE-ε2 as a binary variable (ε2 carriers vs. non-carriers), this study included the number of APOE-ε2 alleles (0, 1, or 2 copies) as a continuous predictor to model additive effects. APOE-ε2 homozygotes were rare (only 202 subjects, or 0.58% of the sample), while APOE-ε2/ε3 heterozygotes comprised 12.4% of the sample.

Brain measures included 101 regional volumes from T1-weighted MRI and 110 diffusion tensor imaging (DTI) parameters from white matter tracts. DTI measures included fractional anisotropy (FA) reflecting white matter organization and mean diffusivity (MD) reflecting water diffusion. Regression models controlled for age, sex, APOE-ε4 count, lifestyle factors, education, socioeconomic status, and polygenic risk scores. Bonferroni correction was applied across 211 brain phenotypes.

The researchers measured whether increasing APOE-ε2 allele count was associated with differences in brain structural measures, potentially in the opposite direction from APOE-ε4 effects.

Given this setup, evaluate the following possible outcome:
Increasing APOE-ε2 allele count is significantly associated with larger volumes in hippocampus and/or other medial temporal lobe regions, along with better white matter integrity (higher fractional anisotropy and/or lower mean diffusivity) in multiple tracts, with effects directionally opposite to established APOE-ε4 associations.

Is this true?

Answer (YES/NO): NO